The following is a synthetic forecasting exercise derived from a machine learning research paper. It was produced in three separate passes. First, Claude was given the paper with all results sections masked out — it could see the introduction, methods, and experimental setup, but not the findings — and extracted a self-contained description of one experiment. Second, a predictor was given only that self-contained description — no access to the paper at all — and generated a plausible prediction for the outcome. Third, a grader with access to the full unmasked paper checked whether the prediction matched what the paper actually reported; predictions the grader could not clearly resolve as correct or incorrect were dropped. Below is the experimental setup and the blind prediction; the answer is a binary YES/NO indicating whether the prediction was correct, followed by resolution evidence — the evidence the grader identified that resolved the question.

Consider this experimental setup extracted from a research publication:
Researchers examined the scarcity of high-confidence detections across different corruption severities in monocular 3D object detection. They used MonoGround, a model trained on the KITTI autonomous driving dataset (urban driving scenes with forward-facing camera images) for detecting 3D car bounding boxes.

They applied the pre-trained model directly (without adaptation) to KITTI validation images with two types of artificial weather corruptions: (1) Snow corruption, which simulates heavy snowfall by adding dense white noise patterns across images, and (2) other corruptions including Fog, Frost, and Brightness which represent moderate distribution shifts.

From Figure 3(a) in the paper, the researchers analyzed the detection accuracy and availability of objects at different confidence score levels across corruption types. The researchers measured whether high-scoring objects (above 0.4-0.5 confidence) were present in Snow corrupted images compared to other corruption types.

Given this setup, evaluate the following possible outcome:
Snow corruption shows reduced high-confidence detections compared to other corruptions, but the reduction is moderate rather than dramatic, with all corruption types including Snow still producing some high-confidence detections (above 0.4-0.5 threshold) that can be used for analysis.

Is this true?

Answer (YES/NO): NO